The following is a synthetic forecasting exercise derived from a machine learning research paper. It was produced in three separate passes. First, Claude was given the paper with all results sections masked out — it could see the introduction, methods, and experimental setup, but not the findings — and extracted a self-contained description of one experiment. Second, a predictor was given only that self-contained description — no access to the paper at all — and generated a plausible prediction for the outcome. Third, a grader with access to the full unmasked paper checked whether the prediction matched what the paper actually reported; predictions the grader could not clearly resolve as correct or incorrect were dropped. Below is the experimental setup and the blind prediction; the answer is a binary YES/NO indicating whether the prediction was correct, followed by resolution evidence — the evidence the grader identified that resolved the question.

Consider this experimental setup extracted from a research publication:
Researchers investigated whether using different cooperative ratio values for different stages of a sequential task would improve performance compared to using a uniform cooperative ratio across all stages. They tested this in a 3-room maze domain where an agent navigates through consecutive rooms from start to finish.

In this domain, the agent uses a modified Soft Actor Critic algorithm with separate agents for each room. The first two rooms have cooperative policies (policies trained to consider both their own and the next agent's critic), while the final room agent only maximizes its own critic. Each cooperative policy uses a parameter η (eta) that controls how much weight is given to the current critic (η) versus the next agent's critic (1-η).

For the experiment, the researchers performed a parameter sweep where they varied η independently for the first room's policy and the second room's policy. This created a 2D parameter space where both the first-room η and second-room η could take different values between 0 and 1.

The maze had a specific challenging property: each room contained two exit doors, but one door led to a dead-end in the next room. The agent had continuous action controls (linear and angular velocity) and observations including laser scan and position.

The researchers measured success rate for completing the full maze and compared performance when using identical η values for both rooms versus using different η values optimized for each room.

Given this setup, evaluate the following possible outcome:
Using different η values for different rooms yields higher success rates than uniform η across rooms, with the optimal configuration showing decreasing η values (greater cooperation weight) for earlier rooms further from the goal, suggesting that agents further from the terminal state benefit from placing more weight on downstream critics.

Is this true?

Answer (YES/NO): YES